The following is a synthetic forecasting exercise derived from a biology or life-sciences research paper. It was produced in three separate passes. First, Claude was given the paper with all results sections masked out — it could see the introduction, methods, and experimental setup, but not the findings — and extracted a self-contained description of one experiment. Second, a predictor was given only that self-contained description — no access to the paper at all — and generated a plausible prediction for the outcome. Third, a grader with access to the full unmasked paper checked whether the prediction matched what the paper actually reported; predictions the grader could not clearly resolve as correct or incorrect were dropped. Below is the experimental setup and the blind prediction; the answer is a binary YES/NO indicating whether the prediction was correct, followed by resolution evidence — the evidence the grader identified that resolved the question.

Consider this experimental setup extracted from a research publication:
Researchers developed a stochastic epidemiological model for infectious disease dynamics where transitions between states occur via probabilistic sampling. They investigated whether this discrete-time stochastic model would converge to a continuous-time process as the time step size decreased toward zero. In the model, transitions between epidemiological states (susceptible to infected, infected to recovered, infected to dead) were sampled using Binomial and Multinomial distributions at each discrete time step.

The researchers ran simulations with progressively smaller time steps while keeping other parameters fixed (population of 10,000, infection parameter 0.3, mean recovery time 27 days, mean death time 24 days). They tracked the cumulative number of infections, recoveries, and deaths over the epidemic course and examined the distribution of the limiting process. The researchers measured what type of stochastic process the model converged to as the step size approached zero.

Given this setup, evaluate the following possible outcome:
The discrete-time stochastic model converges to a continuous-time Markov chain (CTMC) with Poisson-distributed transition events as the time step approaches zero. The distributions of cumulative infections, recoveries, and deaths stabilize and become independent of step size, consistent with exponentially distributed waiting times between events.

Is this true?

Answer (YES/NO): YES